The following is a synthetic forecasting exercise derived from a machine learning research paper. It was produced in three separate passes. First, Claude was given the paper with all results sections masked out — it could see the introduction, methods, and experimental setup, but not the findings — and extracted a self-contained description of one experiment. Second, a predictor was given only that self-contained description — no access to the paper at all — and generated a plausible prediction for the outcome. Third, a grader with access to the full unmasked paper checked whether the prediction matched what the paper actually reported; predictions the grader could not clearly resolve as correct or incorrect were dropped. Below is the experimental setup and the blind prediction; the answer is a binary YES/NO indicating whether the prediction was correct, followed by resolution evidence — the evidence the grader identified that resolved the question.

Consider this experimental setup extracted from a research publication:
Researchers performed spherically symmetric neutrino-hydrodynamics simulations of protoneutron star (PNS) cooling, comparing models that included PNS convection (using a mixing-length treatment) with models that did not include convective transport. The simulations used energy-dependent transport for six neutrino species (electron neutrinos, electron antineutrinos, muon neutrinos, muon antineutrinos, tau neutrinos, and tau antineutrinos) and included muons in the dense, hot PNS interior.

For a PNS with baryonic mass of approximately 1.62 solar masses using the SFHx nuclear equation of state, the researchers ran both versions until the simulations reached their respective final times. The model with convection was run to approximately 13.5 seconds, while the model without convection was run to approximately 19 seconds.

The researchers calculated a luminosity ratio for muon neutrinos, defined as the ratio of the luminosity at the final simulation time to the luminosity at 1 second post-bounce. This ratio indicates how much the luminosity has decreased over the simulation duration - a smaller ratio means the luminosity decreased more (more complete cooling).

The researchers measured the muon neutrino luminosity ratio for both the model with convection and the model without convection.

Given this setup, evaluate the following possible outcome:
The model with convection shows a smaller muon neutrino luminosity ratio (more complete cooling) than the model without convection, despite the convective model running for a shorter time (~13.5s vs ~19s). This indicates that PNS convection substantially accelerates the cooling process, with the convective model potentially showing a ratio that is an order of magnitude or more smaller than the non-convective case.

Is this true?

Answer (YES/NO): YES